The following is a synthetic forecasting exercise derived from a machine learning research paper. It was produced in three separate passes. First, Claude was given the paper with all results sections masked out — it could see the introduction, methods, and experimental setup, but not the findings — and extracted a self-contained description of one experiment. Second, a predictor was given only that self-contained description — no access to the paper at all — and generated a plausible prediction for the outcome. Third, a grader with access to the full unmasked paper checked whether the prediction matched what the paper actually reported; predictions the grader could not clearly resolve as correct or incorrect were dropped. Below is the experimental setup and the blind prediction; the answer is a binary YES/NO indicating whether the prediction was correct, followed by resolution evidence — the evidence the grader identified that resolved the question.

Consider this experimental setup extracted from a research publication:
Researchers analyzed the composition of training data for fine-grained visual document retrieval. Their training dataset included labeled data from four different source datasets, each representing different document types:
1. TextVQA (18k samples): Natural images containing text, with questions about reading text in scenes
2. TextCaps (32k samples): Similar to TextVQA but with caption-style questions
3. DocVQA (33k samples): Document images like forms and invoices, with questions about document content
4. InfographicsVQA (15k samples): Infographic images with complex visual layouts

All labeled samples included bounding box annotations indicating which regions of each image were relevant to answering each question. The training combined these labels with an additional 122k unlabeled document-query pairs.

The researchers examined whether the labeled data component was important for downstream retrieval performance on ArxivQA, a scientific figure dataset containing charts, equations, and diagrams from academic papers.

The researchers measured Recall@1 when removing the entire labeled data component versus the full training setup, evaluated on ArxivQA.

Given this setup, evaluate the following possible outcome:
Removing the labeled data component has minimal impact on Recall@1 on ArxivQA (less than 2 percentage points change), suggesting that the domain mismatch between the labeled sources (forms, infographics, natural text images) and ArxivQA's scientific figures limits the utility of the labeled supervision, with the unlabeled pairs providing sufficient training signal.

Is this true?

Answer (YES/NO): NO